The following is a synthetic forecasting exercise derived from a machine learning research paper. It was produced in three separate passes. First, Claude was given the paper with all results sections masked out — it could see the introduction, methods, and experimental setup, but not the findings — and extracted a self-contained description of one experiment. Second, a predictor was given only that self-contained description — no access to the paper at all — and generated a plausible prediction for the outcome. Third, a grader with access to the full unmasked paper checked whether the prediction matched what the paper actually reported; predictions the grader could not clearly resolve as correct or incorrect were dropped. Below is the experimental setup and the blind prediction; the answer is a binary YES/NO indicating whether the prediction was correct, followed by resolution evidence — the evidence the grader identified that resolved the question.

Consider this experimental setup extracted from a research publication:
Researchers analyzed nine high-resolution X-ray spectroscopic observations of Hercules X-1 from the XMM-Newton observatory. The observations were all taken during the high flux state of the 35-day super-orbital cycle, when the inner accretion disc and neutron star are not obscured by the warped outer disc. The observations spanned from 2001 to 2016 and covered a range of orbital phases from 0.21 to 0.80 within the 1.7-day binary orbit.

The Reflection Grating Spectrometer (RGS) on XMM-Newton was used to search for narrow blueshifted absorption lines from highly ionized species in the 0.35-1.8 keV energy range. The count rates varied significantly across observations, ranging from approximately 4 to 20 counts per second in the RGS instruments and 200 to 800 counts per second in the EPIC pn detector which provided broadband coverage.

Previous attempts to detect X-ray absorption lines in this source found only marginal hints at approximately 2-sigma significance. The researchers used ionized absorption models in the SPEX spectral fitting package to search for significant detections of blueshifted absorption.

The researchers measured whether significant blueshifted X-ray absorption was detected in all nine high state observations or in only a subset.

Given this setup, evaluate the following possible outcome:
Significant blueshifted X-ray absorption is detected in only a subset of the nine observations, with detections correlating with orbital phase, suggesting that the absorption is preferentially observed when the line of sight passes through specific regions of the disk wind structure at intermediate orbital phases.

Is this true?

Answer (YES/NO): NO